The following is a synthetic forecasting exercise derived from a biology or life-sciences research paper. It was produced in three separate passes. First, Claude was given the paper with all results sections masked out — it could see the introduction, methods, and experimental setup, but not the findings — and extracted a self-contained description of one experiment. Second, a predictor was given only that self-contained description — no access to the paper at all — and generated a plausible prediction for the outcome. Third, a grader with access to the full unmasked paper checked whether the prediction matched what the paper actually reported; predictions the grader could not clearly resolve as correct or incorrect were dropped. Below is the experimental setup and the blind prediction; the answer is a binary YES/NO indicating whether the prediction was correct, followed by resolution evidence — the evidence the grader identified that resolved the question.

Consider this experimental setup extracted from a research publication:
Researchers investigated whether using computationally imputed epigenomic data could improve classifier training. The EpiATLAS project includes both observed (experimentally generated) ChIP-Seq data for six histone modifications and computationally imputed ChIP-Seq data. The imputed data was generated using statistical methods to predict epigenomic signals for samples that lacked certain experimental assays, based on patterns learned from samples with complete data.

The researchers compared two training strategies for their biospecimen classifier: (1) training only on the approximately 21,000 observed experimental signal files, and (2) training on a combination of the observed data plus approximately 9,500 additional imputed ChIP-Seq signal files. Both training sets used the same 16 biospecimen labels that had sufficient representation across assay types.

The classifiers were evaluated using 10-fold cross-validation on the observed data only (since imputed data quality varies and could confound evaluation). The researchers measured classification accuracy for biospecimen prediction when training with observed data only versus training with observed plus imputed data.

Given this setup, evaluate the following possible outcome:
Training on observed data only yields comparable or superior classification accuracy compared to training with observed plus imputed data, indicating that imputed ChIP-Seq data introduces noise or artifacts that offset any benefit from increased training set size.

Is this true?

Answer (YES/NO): YES